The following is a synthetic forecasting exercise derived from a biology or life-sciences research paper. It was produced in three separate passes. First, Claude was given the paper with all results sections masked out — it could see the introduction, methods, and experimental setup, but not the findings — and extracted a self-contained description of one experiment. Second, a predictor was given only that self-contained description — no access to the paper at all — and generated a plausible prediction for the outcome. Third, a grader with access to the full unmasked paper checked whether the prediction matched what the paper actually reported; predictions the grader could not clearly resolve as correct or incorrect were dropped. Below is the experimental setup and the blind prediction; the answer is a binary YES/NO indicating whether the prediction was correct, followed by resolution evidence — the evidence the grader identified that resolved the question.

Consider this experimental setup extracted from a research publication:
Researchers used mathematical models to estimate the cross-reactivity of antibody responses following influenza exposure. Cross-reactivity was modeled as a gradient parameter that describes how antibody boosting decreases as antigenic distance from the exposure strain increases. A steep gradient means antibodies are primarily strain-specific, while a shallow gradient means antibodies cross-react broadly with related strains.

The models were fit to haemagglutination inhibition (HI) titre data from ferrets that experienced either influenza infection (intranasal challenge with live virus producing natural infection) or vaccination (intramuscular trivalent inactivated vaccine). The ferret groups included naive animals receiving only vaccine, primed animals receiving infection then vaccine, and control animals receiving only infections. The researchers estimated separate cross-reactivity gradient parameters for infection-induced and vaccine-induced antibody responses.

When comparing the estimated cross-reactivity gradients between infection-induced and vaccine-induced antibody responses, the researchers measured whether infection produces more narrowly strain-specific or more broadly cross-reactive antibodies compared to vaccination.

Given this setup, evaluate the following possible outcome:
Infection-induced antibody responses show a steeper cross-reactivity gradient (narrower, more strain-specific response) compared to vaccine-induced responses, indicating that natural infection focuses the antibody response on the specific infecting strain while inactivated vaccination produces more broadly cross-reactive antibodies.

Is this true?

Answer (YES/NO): NO